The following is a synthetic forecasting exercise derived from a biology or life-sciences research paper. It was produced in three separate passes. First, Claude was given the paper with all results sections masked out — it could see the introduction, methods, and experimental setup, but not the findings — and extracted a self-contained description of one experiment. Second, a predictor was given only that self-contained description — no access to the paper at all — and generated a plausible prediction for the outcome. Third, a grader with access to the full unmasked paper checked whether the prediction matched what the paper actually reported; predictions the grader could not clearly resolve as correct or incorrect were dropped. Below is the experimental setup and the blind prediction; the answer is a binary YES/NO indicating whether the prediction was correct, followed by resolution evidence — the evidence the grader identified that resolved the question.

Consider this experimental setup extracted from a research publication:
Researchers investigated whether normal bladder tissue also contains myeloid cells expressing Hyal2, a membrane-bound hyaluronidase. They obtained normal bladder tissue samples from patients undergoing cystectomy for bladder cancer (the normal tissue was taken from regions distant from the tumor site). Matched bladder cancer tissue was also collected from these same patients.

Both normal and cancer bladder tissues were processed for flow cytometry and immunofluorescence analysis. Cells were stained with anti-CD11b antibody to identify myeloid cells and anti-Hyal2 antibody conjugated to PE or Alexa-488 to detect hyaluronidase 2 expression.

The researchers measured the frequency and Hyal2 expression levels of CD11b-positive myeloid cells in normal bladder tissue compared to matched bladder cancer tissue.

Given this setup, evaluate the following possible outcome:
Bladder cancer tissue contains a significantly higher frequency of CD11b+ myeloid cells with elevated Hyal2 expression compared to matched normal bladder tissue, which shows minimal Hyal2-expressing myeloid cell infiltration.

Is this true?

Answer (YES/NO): YES